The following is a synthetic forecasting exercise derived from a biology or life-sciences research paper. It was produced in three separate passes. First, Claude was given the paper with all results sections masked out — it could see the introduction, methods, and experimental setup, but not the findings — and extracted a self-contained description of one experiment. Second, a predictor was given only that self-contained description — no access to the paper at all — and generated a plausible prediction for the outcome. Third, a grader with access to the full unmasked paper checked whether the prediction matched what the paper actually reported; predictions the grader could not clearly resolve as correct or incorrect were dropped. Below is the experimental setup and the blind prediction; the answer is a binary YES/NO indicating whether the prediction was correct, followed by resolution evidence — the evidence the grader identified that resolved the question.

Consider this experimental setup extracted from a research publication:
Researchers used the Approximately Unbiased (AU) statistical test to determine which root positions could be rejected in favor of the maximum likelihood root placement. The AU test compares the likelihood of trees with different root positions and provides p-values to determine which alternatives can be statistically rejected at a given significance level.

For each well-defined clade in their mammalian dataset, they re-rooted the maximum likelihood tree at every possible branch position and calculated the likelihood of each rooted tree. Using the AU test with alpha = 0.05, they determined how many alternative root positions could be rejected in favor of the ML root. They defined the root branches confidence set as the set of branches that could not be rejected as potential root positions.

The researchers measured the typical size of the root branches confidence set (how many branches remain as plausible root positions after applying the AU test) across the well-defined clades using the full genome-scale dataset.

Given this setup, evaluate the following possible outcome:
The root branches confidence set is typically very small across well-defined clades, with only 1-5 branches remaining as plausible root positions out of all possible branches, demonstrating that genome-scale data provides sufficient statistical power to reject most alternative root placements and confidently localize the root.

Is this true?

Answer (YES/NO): YES